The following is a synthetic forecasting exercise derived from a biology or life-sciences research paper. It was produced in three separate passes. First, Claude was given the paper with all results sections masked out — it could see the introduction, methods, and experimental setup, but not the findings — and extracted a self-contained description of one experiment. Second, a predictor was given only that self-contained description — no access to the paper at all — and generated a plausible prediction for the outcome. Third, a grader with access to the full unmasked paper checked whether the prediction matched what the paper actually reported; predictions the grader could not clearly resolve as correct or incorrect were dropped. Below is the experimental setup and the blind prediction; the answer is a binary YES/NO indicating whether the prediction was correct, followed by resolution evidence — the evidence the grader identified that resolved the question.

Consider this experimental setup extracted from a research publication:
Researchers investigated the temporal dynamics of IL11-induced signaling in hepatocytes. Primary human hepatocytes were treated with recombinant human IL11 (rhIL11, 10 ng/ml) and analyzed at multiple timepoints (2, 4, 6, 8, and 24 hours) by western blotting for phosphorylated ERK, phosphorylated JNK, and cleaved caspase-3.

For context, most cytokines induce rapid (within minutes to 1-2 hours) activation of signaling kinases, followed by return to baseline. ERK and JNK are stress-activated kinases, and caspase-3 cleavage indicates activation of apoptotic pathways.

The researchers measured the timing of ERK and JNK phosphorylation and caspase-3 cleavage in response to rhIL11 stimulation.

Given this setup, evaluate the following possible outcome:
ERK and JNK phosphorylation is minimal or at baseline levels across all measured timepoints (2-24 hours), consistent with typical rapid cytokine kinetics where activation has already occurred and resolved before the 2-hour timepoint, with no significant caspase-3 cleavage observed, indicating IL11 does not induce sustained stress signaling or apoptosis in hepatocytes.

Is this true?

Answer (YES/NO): NO